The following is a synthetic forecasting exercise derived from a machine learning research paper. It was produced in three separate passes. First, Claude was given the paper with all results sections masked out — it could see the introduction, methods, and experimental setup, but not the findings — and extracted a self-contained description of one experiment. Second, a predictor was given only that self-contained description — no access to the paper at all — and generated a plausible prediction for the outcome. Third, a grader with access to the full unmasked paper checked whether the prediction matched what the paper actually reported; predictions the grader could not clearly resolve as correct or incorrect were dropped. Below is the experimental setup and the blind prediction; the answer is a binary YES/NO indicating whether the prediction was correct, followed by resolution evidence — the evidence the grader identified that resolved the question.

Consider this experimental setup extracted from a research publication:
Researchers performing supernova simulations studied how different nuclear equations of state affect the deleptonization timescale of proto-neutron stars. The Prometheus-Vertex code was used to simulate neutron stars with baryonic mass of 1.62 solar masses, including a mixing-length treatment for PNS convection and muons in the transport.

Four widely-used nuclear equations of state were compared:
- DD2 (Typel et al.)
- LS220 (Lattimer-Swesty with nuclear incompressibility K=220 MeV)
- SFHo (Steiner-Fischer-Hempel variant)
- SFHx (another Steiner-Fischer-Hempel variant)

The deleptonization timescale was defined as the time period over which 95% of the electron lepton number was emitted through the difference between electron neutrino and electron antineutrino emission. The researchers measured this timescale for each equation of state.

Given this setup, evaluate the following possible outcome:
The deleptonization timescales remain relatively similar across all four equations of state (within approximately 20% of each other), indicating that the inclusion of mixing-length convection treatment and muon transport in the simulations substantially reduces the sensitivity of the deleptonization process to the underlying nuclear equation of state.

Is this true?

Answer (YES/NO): NO